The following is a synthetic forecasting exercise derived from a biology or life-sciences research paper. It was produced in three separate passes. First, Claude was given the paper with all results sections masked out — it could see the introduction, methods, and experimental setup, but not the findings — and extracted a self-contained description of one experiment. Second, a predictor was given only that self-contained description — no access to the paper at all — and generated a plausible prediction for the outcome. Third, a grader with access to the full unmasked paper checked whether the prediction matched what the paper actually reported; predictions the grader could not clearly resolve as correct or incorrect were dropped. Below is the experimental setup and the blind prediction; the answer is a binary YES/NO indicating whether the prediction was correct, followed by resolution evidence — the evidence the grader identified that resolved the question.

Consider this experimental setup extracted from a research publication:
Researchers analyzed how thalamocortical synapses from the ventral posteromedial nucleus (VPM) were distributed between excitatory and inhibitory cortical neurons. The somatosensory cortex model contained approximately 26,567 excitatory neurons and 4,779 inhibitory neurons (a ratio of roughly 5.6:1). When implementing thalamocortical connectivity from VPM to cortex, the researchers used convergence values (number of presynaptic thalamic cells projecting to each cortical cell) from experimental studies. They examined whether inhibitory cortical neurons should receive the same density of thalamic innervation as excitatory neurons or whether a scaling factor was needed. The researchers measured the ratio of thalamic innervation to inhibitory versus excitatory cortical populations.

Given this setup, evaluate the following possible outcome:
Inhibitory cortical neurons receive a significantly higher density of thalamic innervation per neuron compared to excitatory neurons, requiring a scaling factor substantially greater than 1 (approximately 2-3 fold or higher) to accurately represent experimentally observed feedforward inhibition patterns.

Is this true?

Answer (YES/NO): NO